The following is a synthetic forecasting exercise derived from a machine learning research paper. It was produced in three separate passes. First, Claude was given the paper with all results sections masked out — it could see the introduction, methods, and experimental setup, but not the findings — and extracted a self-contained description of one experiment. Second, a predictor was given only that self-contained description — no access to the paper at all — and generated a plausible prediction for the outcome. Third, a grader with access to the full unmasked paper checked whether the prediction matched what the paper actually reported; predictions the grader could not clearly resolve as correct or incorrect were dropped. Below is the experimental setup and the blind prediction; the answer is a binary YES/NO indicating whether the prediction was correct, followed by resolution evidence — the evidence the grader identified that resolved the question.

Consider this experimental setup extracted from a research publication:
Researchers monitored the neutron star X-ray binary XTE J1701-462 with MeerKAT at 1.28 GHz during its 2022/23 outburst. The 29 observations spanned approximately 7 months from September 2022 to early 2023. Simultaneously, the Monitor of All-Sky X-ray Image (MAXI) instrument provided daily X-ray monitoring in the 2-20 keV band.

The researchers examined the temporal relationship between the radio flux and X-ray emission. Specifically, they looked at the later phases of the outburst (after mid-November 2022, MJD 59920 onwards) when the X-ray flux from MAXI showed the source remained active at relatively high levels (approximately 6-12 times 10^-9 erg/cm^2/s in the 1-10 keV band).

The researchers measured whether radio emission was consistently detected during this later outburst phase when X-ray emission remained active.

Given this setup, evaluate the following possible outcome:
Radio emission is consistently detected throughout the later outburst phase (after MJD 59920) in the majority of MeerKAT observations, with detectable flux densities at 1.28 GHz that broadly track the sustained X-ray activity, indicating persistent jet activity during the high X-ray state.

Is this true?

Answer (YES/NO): NO